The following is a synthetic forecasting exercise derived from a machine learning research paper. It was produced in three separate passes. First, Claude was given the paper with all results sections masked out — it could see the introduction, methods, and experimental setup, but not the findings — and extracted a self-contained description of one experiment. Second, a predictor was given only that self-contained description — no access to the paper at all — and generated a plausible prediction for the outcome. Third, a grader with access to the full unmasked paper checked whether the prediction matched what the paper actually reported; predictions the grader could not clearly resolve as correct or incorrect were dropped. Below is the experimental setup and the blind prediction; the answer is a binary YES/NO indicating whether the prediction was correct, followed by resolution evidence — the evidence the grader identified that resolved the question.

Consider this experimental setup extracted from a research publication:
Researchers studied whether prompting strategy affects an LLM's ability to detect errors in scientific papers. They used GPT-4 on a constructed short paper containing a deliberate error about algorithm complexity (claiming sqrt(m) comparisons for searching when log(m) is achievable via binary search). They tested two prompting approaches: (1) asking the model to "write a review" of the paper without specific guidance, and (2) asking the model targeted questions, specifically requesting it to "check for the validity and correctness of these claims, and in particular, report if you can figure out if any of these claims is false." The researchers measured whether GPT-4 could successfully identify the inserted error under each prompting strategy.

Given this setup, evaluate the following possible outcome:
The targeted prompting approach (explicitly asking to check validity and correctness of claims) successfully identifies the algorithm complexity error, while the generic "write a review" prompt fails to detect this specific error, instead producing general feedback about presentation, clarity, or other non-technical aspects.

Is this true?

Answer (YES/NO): YES